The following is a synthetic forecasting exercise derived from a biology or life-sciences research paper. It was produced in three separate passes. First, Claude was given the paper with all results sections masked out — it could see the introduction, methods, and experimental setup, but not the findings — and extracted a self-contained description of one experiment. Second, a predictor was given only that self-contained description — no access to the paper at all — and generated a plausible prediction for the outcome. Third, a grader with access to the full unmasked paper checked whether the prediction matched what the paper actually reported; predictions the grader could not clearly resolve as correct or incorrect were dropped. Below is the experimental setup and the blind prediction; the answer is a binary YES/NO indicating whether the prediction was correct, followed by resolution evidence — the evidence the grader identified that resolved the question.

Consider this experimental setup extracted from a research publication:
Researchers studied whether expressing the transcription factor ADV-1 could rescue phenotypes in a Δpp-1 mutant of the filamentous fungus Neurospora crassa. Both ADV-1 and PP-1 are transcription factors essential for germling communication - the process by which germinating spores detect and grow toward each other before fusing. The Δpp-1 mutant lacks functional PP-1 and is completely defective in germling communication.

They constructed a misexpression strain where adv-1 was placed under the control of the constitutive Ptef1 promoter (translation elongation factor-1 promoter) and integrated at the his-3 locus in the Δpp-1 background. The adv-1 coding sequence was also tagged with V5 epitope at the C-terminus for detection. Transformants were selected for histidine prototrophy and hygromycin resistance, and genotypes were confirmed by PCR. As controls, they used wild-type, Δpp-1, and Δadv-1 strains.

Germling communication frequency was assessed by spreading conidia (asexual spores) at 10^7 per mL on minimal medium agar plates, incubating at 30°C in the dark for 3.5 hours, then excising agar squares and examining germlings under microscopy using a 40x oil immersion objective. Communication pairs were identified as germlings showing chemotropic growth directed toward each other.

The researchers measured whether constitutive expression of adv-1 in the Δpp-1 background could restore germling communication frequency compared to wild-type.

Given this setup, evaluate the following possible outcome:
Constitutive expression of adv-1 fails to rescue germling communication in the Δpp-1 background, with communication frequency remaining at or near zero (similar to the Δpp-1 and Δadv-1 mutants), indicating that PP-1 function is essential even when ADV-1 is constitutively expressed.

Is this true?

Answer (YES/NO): NO